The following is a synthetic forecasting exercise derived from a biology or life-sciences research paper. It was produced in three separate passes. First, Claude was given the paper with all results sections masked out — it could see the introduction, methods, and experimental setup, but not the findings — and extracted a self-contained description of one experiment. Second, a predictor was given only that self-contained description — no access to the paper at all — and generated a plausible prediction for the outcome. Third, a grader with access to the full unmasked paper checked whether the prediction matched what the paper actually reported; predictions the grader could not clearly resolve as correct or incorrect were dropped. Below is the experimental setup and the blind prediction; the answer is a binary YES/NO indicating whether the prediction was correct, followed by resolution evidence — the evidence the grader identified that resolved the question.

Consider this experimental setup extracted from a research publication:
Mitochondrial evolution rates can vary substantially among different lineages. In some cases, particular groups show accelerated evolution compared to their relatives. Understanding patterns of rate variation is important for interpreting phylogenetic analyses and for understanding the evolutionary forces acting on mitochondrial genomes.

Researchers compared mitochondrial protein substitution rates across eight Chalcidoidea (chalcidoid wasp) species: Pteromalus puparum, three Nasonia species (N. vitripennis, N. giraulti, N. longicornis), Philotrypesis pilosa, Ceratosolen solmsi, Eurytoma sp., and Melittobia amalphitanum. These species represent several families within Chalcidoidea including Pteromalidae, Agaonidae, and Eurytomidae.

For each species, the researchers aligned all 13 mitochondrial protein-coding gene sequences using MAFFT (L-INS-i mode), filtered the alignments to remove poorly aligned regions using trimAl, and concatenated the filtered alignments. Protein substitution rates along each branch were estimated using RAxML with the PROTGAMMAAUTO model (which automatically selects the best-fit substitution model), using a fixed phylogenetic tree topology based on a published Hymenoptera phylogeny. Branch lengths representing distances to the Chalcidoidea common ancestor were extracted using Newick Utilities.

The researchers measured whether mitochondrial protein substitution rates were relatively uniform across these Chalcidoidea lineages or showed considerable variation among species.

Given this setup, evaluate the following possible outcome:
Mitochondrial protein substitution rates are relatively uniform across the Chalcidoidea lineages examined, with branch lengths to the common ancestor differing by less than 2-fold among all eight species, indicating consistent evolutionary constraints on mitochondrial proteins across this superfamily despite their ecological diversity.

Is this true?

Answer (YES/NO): NO